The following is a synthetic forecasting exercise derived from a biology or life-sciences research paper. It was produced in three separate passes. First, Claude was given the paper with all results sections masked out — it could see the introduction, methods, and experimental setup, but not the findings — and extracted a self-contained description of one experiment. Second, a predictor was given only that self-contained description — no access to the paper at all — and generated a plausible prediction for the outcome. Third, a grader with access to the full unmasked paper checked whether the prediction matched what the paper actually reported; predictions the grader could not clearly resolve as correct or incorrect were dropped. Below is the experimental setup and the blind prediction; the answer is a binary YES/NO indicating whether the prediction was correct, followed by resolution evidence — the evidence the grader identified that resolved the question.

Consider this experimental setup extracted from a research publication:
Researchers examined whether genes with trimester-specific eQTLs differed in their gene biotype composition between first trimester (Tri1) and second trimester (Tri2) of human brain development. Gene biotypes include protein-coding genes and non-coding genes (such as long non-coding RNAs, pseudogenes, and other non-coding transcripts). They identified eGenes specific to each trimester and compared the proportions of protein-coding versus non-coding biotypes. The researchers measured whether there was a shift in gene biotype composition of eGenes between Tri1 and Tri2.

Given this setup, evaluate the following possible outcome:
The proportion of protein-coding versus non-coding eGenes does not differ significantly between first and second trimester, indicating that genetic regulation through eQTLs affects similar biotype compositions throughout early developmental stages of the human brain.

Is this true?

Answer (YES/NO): NO